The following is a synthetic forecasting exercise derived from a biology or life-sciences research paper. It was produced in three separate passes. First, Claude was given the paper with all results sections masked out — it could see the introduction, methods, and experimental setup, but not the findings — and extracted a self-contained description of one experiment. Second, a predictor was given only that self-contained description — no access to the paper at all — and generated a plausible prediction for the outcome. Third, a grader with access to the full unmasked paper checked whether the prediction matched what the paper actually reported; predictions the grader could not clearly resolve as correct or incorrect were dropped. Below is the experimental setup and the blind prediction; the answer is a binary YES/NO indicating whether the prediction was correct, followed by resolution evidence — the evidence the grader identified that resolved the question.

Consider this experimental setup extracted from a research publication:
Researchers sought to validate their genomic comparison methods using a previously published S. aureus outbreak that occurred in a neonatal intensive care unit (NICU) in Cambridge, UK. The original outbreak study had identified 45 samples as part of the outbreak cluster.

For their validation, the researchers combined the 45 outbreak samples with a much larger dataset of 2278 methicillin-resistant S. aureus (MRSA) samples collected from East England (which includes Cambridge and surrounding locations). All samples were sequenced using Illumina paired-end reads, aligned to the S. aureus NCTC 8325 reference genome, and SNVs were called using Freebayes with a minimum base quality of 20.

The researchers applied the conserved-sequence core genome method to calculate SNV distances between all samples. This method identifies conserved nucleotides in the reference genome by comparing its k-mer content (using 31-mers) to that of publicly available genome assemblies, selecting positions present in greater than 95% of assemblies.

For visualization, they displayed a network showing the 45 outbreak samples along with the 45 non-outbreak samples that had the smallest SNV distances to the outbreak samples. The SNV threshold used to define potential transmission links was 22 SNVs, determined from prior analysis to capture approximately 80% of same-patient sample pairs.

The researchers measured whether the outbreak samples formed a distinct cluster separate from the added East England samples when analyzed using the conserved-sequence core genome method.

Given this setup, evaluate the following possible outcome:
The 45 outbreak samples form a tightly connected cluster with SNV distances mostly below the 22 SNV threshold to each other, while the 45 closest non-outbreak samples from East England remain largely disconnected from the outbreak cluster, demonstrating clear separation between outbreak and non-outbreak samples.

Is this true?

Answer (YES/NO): NO